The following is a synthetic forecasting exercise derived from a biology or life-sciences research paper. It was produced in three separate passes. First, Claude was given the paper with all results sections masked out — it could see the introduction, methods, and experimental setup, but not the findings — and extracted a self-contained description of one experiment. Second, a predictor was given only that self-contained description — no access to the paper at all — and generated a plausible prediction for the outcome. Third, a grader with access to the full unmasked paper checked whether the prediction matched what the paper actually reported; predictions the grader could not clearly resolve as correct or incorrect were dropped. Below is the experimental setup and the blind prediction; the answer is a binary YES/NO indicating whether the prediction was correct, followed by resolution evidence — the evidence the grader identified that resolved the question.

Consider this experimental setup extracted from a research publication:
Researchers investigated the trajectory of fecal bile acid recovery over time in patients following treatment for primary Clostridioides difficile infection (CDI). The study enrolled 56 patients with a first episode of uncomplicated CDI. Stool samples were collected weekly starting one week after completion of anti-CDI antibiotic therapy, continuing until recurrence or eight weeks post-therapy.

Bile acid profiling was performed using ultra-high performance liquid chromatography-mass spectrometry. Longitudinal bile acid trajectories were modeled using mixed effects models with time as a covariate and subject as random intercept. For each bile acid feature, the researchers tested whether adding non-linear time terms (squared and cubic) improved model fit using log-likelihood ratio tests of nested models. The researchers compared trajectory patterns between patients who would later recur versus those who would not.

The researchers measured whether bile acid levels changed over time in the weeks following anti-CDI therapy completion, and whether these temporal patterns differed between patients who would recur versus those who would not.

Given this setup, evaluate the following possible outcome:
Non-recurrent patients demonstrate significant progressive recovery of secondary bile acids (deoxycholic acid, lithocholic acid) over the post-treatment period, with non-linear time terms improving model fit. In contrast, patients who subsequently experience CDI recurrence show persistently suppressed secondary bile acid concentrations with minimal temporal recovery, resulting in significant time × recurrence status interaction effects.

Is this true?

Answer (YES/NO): NO